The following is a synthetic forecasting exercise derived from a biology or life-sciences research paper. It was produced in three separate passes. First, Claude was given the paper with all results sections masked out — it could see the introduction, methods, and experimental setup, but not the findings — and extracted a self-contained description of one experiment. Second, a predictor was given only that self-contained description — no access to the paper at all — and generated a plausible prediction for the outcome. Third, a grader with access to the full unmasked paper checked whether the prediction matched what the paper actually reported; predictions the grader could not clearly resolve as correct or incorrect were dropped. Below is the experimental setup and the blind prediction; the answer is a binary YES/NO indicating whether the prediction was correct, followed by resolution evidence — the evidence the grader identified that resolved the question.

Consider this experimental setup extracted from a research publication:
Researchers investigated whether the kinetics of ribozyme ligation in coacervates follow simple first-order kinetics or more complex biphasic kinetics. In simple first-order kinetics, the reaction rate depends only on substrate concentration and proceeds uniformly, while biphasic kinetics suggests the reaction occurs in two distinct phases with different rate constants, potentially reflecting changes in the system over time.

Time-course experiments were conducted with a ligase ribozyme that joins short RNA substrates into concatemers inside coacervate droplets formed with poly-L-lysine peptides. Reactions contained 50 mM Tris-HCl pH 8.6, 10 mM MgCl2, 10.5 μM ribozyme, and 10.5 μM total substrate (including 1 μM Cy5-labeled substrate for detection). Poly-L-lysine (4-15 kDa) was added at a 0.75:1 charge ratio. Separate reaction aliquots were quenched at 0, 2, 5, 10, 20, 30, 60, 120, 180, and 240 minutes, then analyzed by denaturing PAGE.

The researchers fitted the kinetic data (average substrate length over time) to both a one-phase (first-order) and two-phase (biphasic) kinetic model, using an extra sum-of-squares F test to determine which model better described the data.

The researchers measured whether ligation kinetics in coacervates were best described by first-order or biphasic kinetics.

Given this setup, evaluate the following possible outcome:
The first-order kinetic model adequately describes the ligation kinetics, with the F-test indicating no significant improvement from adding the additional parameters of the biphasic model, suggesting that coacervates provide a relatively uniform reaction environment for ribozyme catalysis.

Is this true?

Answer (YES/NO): NO